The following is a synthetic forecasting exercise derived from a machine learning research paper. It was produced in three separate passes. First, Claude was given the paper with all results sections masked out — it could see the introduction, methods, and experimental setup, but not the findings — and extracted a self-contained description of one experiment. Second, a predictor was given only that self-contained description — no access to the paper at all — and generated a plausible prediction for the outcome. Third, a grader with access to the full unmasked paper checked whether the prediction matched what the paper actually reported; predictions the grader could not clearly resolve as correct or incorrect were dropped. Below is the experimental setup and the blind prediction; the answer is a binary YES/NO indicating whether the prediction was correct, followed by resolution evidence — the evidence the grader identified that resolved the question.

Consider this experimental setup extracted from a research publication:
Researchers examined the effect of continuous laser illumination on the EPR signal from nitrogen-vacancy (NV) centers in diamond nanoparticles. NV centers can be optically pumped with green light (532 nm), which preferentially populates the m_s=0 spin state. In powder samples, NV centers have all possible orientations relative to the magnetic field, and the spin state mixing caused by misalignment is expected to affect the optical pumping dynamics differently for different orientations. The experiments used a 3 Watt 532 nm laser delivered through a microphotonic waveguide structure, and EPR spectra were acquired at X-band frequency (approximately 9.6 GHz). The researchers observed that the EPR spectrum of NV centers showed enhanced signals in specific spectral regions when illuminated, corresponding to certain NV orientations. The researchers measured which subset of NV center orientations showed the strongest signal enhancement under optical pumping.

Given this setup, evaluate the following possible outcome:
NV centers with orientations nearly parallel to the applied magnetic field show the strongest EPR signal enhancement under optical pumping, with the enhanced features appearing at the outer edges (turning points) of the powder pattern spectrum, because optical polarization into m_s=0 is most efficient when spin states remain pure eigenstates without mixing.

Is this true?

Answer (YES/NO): NO